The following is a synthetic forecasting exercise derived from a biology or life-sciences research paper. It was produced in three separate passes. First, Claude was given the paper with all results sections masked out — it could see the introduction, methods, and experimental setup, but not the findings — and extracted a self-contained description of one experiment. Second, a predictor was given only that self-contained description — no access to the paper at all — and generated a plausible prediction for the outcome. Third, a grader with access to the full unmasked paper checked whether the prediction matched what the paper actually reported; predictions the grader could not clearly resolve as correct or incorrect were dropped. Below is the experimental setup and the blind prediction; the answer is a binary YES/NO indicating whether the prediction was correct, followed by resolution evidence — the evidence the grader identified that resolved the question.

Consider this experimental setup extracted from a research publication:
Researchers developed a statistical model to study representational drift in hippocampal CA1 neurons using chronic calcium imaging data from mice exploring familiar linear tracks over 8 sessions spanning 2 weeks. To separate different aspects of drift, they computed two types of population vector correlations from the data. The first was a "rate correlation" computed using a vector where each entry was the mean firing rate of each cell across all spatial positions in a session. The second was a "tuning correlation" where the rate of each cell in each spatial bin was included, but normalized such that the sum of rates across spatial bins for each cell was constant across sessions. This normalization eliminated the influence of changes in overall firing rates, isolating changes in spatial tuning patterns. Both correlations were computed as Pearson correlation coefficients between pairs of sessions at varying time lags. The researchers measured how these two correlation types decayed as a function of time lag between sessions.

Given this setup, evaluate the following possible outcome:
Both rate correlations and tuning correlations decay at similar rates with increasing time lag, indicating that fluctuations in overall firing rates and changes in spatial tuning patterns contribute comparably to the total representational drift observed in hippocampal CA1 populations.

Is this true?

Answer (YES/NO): NO